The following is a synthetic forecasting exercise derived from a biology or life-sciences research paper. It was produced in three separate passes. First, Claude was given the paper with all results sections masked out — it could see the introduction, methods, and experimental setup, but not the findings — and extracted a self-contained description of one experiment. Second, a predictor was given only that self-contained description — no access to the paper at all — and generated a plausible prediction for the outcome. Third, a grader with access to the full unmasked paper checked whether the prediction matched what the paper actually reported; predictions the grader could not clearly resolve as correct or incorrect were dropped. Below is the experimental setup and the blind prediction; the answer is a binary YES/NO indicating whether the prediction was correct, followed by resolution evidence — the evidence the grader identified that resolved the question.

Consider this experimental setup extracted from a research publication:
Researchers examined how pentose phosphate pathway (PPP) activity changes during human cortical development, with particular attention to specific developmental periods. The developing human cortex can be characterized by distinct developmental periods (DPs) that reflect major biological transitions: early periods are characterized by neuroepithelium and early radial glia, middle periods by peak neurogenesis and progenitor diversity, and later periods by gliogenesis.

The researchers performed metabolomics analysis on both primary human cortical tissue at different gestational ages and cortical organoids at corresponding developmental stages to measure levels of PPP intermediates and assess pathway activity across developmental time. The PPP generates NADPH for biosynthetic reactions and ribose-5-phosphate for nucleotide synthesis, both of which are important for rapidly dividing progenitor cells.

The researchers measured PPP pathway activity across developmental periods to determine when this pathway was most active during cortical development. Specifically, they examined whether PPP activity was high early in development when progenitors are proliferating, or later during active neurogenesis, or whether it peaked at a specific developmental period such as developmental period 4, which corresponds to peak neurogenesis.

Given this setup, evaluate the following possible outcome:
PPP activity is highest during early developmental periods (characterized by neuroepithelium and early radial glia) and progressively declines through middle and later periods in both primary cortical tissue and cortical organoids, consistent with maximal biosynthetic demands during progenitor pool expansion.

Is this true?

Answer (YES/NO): NO